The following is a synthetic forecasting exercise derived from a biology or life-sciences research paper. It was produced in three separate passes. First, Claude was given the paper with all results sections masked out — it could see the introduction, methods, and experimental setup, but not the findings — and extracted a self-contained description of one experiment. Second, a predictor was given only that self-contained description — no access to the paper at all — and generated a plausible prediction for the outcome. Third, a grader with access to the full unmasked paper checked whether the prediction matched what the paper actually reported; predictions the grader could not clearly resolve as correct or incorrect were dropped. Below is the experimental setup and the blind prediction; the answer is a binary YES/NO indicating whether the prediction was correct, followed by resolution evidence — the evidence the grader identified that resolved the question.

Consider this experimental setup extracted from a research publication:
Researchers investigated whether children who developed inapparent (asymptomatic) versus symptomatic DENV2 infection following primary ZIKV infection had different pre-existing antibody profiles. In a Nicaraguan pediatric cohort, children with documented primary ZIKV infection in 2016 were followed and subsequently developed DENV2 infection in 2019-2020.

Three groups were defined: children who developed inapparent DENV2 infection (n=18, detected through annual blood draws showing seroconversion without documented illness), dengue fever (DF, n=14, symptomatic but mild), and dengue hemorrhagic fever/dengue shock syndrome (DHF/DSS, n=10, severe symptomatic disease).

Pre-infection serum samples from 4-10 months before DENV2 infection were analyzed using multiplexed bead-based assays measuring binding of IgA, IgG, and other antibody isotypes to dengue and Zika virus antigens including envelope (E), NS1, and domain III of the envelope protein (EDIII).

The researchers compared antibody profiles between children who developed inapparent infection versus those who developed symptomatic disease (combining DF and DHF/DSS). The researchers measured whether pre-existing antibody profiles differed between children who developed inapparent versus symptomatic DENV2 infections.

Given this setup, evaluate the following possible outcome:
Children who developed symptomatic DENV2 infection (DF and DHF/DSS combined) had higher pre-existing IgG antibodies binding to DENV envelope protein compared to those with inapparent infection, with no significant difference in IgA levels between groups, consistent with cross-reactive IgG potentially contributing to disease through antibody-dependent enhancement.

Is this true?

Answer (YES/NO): NO